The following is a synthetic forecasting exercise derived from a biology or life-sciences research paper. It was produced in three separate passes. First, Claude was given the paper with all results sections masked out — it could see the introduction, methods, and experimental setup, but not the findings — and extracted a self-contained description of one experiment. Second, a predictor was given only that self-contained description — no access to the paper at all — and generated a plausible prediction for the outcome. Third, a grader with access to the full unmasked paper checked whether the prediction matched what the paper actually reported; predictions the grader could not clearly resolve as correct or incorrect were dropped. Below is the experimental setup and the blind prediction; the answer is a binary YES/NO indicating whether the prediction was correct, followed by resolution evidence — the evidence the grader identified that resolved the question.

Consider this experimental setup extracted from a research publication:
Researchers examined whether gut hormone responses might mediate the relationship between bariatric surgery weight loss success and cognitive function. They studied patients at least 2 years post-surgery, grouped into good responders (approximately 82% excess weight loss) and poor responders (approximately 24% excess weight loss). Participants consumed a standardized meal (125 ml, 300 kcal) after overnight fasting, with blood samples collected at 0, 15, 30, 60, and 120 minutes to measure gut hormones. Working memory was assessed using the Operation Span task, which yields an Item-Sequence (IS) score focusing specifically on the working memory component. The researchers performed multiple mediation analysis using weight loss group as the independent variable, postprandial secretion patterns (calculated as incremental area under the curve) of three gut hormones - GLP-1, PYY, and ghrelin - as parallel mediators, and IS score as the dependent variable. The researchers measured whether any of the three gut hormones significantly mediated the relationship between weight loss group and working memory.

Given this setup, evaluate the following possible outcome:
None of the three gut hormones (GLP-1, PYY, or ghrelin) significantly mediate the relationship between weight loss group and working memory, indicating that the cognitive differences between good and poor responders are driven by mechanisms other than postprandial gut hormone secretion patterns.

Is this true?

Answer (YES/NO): NO